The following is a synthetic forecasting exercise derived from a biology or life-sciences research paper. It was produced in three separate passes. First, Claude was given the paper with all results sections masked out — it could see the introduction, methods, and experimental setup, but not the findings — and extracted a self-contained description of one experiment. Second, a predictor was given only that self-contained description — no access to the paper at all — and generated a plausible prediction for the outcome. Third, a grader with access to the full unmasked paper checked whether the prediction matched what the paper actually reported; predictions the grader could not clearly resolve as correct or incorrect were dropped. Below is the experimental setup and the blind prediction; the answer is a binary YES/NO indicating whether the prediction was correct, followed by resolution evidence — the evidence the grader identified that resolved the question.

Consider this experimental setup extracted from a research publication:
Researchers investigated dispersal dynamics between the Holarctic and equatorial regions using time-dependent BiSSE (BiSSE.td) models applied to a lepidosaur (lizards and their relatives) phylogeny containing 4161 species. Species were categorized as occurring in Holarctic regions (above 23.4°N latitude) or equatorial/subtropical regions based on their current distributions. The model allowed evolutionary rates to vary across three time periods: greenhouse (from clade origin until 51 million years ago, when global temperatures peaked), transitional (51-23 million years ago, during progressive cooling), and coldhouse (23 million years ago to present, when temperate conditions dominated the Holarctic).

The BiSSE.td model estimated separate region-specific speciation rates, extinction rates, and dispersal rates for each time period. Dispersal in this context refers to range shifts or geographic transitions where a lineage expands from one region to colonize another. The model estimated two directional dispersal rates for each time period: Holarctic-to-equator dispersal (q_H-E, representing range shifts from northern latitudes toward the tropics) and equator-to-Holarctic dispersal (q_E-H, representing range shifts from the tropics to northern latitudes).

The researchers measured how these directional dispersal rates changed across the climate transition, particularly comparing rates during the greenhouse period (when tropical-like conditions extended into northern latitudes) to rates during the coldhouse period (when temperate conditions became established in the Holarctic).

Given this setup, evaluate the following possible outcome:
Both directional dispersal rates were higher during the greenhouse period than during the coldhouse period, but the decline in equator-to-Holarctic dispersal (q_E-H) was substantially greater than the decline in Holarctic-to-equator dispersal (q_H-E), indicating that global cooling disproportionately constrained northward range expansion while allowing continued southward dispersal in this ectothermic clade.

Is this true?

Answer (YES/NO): NO